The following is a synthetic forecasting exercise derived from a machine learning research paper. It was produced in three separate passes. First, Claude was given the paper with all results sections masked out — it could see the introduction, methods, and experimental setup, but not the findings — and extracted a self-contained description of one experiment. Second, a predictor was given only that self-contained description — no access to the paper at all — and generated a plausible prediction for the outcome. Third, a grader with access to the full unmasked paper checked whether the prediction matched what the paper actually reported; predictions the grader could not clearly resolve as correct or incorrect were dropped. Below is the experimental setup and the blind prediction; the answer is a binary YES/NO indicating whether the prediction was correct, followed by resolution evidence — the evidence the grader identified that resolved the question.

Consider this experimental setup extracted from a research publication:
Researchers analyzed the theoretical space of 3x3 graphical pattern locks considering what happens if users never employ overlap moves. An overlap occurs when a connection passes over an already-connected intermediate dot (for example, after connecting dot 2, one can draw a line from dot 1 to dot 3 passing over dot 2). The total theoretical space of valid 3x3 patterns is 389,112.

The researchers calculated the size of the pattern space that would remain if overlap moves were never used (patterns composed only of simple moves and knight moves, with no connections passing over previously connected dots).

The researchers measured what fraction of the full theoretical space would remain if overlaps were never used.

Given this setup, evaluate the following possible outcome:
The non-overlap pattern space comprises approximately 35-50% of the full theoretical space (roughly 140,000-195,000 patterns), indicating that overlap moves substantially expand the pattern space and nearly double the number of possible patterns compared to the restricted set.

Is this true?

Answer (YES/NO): YES